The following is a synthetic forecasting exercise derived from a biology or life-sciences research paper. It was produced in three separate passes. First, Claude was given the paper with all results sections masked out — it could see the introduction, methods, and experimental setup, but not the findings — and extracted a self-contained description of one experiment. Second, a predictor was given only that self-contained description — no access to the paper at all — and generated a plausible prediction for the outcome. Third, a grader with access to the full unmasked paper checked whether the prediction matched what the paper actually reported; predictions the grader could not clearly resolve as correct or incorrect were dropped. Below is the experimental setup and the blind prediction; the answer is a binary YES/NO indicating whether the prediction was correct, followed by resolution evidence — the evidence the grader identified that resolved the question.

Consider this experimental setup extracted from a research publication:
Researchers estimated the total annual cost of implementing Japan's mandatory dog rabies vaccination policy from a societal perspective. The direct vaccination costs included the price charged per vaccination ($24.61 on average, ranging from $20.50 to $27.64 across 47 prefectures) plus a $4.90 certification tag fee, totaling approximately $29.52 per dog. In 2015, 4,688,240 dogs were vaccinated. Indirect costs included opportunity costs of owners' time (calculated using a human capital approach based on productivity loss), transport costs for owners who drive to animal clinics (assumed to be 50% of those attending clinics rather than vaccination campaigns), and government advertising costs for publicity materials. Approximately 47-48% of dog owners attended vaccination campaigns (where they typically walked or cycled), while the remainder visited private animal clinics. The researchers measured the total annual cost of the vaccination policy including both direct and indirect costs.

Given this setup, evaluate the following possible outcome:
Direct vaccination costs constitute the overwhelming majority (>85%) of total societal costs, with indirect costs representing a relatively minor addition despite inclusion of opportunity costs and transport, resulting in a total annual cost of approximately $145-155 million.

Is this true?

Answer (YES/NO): NO